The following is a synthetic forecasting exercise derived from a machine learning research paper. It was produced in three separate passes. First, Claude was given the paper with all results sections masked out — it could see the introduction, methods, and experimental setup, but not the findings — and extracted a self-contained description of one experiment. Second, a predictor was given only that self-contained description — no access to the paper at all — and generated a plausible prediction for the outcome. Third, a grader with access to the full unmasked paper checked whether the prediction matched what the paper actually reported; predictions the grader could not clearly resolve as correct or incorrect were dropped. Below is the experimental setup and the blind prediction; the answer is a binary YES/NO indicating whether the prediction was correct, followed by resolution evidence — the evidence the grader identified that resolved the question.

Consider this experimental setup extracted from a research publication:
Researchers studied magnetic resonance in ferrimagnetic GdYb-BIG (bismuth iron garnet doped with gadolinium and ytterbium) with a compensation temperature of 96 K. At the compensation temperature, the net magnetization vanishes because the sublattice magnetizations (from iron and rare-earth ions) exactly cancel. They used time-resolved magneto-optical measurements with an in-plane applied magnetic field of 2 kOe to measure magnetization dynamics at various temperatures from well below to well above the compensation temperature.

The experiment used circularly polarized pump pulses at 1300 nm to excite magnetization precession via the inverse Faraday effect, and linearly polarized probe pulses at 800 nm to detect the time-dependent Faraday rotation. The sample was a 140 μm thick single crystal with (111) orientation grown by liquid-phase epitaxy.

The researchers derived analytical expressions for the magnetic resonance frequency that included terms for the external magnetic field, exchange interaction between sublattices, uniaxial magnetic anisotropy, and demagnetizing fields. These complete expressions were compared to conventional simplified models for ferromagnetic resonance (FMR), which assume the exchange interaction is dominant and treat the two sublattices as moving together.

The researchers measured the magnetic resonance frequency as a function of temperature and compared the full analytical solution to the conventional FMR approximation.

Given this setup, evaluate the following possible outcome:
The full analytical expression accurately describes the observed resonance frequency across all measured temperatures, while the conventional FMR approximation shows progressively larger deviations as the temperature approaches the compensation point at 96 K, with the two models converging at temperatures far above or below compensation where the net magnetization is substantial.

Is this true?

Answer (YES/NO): YES